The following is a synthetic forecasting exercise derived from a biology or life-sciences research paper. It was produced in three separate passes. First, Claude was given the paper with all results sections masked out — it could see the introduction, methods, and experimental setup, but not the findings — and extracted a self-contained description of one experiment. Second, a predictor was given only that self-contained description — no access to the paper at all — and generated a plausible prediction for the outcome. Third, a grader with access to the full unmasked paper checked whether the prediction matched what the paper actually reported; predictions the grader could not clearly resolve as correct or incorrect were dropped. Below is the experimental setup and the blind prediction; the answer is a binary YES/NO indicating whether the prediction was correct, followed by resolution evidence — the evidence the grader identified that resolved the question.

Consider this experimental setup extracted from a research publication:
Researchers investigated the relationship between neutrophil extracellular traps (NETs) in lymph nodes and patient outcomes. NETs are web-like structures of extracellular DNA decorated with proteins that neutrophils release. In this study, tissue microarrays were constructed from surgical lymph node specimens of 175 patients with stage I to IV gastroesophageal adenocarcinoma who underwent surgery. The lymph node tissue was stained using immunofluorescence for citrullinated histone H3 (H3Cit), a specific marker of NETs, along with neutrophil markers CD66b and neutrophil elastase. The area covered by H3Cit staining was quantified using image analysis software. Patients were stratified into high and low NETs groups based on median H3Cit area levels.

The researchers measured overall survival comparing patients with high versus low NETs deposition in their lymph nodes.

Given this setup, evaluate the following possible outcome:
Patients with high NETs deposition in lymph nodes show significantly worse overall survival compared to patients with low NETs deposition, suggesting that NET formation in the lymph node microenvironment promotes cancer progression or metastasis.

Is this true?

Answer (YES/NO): YES